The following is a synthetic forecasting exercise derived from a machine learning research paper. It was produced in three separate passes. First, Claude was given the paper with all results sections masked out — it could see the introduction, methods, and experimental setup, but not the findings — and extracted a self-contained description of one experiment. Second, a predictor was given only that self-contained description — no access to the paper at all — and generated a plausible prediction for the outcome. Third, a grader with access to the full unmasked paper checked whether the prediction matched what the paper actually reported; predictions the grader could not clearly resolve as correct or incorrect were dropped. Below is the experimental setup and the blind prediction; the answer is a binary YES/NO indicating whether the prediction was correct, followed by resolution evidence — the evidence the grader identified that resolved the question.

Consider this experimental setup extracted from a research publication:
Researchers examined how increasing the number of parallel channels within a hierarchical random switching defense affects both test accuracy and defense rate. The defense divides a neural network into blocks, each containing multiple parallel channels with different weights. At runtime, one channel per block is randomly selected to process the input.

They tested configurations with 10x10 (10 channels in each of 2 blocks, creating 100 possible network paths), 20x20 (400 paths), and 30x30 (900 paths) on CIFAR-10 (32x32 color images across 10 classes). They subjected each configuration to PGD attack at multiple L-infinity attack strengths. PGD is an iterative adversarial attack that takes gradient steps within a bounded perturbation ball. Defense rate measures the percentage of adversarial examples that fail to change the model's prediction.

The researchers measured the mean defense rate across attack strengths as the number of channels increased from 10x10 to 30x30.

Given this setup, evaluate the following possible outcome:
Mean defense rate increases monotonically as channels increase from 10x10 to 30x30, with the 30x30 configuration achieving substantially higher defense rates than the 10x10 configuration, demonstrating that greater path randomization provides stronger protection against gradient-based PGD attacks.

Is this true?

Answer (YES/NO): YES